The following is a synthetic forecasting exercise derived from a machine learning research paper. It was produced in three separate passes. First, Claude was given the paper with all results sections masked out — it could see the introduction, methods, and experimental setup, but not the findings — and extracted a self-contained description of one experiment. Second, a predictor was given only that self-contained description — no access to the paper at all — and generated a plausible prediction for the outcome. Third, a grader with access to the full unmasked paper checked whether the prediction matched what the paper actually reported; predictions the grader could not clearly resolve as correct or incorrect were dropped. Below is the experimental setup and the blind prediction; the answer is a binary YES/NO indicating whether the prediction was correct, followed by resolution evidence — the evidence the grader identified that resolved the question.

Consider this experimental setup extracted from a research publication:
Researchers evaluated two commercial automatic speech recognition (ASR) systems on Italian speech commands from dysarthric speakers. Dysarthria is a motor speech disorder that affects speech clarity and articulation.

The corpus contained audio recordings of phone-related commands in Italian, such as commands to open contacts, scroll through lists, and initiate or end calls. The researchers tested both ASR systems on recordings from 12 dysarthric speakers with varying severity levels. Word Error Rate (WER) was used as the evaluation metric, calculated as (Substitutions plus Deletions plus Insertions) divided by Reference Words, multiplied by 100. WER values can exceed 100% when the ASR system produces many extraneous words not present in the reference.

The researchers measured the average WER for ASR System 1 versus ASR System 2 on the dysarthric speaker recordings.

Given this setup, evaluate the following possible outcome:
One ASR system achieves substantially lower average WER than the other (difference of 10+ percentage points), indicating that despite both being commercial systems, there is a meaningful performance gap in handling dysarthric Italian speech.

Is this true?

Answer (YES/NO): YES